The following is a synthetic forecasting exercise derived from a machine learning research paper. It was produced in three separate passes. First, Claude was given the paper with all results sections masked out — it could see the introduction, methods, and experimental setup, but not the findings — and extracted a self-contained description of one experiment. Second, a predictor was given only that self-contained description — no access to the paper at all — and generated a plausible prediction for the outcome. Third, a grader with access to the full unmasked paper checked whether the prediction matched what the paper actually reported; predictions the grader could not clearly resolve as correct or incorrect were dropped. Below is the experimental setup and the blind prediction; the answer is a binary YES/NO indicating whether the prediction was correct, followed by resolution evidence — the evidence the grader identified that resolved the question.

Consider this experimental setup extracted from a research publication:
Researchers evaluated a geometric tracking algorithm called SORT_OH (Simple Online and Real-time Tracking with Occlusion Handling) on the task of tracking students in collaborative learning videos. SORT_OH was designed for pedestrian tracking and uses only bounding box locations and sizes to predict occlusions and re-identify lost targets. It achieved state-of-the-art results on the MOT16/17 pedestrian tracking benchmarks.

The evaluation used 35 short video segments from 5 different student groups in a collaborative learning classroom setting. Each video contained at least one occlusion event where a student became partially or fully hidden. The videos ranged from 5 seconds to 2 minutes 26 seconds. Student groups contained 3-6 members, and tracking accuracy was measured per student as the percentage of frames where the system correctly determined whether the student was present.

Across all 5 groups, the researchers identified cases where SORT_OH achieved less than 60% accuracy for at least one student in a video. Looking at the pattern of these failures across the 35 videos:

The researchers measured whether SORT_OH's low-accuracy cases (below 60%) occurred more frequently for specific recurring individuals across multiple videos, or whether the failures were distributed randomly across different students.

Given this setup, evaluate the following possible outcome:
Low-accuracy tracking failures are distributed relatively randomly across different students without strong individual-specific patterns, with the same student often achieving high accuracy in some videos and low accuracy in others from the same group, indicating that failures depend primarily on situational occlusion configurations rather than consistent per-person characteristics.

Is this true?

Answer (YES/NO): NO